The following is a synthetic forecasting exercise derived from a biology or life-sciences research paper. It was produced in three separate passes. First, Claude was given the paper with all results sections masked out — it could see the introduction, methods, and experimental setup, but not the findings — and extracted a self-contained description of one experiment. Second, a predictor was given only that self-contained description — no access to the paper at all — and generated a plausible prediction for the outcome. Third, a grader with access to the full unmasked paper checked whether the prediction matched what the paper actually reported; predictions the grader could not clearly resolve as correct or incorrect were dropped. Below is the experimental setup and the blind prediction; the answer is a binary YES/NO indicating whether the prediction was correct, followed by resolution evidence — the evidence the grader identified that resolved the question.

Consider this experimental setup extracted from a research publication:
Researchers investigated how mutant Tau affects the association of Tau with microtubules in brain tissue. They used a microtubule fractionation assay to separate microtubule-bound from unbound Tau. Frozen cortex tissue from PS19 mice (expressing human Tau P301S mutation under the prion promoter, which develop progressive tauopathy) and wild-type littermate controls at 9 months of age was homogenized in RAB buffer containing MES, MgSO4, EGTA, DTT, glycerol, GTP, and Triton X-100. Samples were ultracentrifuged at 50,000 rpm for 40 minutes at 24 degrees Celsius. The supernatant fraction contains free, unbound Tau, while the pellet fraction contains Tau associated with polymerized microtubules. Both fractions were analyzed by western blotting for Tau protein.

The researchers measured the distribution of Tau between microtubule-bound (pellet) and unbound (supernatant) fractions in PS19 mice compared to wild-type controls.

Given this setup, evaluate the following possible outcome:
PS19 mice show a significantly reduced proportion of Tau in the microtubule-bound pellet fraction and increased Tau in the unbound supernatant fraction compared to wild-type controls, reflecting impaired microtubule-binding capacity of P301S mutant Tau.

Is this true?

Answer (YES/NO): YES